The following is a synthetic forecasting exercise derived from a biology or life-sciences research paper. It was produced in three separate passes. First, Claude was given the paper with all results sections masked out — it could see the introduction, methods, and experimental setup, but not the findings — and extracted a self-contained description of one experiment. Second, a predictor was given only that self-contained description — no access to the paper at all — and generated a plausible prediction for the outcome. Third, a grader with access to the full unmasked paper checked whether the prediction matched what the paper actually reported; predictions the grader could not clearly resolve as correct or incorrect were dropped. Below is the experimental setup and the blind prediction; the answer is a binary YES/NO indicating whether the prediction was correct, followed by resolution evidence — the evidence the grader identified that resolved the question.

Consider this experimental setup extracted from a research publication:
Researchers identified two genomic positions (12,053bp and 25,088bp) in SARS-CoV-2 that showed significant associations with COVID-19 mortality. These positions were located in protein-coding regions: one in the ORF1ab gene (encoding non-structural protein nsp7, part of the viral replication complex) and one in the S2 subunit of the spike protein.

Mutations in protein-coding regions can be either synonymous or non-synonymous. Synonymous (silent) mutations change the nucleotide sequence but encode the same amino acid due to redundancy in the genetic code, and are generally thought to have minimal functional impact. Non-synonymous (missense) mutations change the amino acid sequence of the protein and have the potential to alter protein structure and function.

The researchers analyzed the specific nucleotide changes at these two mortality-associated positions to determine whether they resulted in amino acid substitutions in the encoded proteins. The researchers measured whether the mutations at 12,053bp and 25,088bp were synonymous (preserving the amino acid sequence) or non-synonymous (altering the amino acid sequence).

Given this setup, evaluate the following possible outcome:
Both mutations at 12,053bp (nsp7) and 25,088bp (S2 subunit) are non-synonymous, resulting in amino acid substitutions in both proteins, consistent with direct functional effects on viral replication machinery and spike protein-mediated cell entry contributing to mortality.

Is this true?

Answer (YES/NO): YES